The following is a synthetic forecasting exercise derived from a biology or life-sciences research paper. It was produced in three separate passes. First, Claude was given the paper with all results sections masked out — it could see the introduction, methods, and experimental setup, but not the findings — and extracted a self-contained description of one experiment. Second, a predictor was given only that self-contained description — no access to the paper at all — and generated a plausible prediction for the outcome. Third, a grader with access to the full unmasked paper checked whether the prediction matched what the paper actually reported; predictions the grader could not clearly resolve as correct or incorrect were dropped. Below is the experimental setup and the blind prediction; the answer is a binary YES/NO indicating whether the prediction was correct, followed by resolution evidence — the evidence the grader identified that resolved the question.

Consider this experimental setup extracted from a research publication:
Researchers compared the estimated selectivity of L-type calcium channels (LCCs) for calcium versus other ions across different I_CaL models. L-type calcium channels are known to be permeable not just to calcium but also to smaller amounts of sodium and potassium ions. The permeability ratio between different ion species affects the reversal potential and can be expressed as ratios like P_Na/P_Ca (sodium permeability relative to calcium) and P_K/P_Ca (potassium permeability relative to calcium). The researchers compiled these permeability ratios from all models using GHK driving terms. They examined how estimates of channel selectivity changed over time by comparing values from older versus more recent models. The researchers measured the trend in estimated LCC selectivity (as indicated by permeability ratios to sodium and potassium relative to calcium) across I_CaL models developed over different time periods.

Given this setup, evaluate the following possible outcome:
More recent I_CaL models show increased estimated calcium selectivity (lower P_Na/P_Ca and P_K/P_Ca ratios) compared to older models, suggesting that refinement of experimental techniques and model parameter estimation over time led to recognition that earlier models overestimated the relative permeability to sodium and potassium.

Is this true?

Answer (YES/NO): YES